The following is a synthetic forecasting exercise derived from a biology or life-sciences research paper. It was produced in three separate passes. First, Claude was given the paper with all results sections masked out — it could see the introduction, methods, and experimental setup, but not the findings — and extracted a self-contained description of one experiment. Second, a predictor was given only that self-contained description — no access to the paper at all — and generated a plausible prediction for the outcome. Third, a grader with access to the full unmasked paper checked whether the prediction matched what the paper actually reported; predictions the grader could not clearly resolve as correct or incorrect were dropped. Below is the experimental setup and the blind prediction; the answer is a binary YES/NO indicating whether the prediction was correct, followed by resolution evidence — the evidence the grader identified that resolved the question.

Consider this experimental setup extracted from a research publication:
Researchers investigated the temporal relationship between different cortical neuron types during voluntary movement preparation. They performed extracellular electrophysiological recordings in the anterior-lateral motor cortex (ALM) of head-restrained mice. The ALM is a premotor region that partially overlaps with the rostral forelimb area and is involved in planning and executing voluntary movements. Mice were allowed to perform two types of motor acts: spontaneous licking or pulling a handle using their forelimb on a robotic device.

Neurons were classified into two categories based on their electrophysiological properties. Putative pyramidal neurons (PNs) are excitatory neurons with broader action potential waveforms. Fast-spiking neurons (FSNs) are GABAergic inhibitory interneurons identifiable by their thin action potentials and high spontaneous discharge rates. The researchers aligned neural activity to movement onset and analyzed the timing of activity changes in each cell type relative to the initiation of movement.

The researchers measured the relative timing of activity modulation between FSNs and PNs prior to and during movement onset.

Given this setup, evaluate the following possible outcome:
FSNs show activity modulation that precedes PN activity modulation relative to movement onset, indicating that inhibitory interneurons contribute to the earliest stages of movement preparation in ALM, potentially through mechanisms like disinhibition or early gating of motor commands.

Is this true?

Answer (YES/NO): YES